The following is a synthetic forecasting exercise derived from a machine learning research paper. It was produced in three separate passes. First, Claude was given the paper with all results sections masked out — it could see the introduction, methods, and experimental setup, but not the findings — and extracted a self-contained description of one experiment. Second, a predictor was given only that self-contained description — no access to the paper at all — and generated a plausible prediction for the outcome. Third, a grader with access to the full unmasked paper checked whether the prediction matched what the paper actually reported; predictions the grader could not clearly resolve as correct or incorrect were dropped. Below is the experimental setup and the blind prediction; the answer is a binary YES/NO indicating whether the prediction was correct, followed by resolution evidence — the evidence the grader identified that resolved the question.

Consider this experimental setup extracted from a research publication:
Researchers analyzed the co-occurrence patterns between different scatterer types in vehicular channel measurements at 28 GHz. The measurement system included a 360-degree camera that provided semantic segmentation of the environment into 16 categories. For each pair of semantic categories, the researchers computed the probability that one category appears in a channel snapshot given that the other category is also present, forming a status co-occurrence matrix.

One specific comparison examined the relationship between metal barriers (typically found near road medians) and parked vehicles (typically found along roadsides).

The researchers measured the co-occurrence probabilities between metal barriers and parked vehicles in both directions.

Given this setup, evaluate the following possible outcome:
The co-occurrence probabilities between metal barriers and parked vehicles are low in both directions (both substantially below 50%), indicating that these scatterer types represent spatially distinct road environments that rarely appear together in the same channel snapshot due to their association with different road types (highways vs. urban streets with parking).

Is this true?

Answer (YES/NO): NO